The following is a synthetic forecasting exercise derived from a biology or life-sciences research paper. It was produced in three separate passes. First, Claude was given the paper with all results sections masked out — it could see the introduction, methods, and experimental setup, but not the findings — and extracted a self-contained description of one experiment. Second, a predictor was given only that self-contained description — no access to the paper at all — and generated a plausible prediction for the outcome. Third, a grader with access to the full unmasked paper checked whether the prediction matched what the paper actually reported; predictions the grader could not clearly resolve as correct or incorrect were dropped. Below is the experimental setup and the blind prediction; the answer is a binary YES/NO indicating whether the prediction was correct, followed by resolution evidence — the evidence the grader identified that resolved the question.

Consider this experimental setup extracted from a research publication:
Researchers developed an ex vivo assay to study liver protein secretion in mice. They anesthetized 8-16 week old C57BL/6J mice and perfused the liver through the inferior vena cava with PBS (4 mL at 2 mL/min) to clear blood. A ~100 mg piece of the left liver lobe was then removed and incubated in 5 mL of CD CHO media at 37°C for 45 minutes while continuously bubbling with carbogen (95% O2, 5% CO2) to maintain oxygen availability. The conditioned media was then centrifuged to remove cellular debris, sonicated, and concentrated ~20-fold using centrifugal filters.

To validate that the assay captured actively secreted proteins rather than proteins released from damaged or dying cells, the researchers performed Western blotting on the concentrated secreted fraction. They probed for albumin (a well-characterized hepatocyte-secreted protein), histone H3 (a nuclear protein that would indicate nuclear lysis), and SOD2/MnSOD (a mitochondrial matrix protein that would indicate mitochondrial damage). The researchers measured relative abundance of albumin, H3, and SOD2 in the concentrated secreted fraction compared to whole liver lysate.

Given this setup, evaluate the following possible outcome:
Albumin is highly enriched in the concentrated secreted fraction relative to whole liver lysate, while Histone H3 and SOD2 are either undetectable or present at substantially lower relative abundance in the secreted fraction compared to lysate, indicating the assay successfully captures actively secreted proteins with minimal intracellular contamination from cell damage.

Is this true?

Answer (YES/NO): YES